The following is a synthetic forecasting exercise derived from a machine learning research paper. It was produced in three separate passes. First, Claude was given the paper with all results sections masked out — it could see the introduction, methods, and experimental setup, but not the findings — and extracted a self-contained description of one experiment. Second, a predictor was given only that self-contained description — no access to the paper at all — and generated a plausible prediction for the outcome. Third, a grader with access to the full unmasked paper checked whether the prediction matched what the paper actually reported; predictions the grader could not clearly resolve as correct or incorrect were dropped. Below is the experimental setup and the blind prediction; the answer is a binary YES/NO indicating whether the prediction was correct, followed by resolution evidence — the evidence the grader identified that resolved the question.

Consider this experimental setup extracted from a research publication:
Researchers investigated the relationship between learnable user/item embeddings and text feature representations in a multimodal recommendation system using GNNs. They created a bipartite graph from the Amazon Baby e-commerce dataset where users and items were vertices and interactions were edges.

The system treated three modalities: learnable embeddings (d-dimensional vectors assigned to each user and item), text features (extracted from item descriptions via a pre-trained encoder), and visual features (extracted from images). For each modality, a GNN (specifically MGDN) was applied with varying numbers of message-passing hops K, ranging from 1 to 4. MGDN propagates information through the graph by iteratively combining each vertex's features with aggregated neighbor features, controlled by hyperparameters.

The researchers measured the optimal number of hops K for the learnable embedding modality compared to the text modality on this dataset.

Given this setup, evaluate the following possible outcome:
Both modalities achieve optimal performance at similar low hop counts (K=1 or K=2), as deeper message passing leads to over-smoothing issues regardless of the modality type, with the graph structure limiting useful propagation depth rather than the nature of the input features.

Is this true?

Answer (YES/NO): NO